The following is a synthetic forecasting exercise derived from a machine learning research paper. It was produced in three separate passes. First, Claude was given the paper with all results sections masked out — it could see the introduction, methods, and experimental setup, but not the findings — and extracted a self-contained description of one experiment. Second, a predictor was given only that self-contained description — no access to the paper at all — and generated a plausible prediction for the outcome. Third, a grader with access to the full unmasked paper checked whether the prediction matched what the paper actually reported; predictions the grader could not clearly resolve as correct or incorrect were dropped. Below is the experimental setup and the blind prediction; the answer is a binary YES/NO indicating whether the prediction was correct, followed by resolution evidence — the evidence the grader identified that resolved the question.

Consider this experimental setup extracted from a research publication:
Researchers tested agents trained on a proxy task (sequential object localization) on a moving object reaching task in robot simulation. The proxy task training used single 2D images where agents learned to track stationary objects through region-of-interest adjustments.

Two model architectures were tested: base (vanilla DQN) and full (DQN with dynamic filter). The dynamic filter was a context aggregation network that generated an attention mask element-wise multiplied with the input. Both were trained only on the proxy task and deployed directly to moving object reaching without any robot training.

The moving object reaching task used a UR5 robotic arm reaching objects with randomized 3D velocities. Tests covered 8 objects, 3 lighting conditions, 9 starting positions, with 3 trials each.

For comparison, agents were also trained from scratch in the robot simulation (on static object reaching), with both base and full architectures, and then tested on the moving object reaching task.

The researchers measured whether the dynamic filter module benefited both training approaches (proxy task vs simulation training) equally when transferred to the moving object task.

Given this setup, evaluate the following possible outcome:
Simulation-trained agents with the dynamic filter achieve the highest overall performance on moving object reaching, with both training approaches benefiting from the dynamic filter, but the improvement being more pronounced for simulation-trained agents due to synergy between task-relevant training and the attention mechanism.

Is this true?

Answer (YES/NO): NO